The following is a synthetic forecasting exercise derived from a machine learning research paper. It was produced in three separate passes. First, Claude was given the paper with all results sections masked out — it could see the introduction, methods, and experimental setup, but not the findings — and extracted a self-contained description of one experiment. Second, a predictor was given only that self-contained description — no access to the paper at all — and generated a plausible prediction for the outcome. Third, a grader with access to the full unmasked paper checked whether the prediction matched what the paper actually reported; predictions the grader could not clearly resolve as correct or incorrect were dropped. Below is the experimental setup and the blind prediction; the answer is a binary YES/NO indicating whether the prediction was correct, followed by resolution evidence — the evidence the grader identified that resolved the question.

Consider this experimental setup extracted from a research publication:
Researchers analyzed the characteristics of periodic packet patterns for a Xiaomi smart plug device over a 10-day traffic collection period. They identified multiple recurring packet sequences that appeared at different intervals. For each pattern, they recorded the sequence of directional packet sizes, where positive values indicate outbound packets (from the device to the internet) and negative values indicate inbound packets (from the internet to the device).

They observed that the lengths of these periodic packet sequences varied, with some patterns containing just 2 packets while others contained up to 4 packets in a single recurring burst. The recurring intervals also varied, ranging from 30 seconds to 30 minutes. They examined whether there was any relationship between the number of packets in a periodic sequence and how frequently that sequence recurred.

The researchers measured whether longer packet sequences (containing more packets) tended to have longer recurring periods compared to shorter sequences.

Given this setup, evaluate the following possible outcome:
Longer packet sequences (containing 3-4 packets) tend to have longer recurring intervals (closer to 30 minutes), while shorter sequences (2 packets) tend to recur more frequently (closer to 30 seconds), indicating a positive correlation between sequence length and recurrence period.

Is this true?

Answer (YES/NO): NO